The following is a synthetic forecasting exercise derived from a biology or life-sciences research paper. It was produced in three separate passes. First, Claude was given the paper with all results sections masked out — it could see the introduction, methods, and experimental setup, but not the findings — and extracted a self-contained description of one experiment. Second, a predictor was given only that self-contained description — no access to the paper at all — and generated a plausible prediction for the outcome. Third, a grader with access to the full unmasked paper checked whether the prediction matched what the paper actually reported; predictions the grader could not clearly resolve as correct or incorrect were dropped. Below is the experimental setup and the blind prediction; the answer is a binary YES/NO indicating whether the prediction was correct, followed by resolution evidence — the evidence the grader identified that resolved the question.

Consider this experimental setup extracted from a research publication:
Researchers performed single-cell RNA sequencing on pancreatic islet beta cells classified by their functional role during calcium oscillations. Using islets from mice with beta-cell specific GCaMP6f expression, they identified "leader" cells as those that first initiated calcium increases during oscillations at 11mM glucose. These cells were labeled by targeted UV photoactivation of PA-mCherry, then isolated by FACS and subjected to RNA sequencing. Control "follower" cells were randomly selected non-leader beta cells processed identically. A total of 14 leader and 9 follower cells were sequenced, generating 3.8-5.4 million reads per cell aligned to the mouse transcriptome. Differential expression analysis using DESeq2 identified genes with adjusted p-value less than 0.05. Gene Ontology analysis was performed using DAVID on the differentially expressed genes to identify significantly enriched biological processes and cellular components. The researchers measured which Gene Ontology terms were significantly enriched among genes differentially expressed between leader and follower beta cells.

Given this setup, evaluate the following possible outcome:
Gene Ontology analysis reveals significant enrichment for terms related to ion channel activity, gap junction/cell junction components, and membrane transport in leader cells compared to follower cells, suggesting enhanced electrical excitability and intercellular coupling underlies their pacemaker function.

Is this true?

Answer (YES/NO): NO